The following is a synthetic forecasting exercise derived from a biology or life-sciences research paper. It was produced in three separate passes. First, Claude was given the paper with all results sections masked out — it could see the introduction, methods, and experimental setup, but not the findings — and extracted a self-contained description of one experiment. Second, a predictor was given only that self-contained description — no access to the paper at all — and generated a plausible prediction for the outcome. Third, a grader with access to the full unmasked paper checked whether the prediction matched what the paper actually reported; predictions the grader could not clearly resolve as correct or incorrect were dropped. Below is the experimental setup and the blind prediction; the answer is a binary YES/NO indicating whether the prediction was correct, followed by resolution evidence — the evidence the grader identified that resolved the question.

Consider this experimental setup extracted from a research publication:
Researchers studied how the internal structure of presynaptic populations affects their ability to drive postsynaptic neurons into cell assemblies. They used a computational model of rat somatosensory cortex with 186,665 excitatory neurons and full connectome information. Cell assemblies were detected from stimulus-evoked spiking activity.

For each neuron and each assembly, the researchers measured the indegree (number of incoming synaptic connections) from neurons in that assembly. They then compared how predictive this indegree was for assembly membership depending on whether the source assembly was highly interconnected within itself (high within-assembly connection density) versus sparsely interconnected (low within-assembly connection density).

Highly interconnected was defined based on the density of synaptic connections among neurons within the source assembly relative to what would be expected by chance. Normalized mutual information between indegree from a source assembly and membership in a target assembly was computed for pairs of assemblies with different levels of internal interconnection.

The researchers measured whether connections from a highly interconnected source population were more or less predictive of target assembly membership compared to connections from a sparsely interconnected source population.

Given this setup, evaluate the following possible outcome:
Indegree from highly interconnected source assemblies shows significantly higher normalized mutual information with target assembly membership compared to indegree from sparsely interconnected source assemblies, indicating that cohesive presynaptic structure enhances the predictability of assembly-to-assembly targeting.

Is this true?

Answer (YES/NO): YES